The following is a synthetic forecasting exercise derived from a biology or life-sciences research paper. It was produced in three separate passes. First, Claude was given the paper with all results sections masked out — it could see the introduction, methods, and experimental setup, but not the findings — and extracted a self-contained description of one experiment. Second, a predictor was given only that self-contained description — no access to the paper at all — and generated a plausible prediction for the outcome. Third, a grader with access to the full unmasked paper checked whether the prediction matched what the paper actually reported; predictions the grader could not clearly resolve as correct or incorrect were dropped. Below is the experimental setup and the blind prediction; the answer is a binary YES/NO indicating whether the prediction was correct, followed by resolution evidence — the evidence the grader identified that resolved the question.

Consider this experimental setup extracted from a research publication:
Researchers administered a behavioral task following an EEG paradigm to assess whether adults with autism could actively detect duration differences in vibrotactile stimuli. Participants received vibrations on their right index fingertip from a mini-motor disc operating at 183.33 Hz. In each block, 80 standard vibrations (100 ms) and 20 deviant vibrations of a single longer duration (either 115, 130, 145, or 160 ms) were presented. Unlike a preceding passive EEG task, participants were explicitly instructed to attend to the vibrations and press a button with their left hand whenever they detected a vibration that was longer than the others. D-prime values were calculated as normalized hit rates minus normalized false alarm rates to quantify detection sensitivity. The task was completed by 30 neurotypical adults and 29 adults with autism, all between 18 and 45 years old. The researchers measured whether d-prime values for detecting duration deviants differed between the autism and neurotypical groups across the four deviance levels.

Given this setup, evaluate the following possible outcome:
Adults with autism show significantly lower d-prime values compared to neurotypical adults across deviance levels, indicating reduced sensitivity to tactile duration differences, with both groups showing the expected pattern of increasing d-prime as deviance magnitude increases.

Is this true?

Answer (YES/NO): NO